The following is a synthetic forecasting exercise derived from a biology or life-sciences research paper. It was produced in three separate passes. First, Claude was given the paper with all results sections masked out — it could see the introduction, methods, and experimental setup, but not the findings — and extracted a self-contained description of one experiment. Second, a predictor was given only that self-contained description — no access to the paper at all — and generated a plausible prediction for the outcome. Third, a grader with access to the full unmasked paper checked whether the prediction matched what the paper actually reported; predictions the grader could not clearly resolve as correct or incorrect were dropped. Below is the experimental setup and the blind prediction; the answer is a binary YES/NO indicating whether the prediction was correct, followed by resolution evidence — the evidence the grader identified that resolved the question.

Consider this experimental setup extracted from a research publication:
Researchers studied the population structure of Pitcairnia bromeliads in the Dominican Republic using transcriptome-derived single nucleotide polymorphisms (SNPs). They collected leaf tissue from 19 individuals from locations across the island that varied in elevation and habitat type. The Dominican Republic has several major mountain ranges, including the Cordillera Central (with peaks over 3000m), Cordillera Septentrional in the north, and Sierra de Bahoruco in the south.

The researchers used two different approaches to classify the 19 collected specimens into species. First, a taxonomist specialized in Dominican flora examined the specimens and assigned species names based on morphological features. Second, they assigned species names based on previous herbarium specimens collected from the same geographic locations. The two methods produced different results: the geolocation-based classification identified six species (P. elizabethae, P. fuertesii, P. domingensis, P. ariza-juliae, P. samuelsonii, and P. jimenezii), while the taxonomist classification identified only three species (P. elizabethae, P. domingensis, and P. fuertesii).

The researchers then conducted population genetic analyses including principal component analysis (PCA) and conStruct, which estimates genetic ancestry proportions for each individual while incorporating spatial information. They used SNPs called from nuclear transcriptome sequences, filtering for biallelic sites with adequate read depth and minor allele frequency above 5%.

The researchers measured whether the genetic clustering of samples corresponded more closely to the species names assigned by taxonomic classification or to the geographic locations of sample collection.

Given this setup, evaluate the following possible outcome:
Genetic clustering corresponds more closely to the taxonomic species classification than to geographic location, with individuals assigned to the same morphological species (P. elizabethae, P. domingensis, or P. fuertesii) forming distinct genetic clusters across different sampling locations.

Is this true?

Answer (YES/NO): NO